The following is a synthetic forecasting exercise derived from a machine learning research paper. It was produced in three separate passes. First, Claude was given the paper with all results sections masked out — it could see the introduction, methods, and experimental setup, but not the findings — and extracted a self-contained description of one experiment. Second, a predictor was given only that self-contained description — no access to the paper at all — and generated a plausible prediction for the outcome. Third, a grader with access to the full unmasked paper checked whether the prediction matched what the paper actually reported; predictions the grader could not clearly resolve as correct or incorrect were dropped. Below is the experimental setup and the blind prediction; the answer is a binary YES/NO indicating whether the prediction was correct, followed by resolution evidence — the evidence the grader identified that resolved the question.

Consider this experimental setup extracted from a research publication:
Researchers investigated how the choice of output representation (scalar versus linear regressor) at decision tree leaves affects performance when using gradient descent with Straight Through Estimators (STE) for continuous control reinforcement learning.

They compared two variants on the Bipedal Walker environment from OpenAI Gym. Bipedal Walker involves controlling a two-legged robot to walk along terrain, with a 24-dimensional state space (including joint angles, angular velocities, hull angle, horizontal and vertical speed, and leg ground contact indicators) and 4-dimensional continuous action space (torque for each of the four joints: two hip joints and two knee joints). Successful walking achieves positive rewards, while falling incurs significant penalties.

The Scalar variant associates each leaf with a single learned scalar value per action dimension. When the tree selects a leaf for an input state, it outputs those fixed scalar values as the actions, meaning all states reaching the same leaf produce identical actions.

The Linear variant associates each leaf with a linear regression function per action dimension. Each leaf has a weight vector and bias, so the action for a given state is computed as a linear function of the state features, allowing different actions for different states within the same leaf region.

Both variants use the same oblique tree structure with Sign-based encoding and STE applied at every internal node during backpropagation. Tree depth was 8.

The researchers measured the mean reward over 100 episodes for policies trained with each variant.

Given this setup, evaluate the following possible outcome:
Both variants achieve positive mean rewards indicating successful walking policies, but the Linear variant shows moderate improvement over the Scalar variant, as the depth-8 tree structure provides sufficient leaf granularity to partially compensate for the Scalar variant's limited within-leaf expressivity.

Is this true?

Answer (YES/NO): NO